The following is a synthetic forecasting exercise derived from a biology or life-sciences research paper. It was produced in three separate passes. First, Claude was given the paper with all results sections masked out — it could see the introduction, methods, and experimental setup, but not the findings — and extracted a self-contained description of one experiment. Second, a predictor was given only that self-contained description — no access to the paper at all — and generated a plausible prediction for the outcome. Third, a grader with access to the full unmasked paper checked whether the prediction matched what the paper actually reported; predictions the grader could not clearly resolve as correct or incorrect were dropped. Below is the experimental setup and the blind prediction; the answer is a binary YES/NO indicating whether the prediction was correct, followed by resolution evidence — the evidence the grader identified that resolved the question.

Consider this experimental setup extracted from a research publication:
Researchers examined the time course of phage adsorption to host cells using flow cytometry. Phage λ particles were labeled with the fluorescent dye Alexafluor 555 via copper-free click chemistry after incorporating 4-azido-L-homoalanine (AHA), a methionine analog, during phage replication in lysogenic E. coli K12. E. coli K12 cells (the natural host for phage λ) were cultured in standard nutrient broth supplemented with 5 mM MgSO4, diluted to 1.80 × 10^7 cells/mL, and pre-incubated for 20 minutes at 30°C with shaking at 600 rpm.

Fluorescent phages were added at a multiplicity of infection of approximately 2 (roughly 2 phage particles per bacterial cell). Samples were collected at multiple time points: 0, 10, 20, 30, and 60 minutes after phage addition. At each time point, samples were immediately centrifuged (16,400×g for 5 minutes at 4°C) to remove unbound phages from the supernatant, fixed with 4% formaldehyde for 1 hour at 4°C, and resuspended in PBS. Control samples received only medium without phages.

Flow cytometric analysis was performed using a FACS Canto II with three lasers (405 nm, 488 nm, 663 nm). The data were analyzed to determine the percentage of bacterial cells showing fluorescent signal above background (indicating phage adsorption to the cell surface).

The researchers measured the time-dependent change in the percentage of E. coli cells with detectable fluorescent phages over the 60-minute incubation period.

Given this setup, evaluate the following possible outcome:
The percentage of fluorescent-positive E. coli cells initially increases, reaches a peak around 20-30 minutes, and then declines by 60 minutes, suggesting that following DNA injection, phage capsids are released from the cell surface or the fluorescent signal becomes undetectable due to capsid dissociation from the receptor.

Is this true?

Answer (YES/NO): NO